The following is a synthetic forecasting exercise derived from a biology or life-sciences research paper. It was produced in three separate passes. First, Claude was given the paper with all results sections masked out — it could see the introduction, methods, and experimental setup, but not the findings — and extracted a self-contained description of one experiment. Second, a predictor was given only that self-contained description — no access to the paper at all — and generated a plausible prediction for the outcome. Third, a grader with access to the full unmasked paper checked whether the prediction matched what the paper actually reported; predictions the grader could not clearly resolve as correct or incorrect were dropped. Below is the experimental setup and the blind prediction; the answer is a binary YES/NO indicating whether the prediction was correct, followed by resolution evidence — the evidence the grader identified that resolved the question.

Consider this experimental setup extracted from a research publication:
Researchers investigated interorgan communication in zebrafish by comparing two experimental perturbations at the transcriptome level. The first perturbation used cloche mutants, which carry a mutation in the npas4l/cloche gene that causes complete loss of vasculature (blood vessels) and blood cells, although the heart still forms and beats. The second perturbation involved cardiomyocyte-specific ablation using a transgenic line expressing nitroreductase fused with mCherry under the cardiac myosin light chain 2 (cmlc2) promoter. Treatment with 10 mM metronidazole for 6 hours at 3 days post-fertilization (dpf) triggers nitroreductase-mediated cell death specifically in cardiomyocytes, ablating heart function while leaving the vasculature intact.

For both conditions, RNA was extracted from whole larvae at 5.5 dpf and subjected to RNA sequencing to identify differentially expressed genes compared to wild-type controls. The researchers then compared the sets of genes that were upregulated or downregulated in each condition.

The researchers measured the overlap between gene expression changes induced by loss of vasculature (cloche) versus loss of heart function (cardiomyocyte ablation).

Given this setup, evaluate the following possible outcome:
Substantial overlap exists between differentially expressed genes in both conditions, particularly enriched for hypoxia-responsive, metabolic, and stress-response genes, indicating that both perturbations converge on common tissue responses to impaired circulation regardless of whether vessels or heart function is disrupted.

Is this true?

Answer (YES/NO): NO